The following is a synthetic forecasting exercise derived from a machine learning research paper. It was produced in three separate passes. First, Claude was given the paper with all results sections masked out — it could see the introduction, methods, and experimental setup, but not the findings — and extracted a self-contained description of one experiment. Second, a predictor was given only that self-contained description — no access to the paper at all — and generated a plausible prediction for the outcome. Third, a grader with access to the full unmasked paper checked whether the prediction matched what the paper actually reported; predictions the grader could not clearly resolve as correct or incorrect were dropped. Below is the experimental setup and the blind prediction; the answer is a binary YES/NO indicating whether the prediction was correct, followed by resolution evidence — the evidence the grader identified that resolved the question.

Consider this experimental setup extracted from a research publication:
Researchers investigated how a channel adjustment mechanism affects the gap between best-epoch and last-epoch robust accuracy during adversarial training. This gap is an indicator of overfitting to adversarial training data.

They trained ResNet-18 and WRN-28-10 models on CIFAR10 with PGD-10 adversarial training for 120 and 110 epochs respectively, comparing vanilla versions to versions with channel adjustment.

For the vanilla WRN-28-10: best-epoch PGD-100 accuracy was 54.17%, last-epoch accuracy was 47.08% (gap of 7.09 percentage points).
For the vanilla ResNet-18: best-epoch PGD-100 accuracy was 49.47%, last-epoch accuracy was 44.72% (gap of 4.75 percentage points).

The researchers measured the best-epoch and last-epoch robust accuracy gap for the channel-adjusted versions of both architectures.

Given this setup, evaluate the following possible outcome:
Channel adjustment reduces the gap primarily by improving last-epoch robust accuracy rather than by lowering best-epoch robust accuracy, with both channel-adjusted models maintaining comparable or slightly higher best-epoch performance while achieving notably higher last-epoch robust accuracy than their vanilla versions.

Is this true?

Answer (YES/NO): NO